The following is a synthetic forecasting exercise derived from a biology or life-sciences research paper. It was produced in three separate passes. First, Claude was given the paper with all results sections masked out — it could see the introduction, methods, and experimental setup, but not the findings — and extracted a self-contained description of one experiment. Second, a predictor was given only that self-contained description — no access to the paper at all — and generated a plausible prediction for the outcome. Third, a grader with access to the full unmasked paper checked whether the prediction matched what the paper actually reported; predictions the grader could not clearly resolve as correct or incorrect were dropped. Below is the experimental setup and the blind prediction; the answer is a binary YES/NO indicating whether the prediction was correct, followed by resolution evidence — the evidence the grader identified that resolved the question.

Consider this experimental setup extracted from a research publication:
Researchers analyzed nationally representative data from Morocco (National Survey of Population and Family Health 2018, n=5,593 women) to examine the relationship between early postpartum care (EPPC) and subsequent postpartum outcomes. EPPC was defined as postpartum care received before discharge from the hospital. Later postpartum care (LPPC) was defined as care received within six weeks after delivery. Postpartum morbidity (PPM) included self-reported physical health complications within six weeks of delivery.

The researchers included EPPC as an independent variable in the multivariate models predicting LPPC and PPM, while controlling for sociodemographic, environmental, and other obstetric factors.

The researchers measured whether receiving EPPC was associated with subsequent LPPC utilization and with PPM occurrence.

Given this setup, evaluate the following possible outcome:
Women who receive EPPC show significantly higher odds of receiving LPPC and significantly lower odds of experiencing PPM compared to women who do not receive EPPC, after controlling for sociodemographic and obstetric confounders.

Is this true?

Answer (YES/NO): YES